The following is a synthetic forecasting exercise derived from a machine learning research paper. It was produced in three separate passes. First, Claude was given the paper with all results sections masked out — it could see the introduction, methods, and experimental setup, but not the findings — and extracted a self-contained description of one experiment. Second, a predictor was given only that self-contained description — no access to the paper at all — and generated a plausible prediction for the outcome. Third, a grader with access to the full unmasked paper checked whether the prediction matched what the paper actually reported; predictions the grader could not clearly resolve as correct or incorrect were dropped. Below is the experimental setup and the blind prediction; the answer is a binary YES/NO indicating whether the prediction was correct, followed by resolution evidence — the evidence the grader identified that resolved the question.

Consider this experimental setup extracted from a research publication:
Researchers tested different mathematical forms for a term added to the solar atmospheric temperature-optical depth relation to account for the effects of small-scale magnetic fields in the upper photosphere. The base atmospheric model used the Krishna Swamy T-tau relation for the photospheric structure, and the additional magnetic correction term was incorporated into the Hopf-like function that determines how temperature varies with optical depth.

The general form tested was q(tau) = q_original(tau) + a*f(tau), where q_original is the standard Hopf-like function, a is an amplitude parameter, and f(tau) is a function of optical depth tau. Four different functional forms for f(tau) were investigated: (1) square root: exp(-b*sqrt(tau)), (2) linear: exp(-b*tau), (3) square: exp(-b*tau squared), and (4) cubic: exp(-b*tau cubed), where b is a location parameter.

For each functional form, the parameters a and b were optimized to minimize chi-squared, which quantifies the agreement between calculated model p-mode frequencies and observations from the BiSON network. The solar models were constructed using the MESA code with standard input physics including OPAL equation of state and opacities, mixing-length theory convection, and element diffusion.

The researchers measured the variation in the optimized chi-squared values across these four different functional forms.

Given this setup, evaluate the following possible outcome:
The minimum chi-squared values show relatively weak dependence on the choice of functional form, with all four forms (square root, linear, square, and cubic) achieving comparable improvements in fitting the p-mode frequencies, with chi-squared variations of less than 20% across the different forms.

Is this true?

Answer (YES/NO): YES